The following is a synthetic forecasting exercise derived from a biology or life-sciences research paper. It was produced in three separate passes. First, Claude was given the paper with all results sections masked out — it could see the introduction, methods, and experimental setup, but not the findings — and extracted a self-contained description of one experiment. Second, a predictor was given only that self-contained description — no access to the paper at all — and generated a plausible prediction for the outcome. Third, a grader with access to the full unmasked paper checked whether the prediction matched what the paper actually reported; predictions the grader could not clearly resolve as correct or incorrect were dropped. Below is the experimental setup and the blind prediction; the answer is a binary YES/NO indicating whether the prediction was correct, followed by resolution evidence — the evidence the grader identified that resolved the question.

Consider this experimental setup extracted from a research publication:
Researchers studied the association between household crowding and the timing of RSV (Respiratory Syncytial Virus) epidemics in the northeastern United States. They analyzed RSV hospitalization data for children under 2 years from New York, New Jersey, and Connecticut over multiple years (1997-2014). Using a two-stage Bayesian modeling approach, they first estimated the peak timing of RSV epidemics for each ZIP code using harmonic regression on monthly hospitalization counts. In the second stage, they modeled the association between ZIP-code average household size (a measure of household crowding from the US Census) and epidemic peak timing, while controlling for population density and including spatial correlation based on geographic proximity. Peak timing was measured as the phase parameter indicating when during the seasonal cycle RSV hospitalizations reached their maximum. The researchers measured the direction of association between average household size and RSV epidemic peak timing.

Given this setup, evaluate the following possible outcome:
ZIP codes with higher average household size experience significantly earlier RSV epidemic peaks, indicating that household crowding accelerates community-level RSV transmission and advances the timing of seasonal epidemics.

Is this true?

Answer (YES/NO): YES